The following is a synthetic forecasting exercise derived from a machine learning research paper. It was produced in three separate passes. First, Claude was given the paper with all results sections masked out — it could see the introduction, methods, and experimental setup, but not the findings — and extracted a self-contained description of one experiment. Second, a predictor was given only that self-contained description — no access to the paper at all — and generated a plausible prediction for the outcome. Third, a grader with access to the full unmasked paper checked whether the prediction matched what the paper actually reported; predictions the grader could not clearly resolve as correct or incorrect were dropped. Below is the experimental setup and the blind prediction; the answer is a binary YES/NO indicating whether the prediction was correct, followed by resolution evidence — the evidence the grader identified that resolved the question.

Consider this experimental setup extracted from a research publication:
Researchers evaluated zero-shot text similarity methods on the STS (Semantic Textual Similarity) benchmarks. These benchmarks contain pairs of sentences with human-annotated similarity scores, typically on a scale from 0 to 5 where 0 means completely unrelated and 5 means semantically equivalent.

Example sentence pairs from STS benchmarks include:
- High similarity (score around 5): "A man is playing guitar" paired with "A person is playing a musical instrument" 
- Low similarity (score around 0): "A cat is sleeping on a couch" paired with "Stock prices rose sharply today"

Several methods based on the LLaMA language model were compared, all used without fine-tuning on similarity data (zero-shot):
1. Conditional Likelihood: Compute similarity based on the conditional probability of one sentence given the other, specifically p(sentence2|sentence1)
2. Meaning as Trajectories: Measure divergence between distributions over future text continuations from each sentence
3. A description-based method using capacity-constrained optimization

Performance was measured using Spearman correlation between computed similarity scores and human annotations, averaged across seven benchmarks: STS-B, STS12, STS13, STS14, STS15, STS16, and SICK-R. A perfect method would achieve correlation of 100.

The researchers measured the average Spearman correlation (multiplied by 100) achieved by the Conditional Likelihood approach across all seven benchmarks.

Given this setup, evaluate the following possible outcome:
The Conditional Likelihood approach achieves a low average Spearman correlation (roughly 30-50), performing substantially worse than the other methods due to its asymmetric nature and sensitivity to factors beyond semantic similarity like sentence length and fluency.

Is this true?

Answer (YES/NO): YES